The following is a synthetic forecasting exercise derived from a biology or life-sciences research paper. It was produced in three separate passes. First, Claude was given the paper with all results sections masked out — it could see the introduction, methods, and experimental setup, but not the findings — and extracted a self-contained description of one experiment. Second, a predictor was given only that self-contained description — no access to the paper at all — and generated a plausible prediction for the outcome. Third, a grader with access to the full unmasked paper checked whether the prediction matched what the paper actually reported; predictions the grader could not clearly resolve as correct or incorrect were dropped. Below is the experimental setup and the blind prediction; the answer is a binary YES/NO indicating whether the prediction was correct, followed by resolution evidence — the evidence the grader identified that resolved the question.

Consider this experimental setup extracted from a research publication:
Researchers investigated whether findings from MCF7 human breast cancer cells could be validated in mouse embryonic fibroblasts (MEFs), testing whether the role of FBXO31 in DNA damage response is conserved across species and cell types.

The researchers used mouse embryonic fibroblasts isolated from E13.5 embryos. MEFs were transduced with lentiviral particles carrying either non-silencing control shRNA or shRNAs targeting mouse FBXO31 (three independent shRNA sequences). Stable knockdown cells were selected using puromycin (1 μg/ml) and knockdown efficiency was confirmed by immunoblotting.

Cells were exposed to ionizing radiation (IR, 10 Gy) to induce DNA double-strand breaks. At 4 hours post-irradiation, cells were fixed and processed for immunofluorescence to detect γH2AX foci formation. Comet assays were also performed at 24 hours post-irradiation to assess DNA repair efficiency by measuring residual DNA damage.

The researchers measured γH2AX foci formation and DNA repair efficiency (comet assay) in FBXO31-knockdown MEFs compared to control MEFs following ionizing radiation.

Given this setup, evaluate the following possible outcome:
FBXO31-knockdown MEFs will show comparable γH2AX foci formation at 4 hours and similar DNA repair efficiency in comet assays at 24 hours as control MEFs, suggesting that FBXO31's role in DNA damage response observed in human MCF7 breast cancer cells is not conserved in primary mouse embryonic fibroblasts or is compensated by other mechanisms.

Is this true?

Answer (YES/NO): NO